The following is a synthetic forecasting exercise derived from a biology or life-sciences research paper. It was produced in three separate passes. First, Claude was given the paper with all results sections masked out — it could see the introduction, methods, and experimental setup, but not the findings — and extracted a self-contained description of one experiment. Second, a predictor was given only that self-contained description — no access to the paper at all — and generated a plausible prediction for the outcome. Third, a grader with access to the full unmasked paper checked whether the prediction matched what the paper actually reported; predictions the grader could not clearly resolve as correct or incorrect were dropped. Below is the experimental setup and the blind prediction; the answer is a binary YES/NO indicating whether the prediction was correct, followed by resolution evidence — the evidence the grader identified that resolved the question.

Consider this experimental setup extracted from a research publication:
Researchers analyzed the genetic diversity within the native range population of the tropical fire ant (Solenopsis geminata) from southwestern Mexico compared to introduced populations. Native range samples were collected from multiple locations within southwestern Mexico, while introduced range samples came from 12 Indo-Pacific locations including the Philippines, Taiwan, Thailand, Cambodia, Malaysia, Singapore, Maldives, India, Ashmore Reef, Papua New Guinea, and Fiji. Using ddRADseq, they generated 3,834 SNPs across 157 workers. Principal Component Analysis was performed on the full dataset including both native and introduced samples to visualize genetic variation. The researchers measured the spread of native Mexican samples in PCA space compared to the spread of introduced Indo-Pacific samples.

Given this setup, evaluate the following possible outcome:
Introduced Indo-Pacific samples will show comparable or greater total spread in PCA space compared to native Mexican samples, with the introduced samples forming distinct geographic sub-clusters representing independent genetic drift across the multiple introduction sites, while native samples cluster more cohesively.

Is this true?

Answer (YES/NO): NO